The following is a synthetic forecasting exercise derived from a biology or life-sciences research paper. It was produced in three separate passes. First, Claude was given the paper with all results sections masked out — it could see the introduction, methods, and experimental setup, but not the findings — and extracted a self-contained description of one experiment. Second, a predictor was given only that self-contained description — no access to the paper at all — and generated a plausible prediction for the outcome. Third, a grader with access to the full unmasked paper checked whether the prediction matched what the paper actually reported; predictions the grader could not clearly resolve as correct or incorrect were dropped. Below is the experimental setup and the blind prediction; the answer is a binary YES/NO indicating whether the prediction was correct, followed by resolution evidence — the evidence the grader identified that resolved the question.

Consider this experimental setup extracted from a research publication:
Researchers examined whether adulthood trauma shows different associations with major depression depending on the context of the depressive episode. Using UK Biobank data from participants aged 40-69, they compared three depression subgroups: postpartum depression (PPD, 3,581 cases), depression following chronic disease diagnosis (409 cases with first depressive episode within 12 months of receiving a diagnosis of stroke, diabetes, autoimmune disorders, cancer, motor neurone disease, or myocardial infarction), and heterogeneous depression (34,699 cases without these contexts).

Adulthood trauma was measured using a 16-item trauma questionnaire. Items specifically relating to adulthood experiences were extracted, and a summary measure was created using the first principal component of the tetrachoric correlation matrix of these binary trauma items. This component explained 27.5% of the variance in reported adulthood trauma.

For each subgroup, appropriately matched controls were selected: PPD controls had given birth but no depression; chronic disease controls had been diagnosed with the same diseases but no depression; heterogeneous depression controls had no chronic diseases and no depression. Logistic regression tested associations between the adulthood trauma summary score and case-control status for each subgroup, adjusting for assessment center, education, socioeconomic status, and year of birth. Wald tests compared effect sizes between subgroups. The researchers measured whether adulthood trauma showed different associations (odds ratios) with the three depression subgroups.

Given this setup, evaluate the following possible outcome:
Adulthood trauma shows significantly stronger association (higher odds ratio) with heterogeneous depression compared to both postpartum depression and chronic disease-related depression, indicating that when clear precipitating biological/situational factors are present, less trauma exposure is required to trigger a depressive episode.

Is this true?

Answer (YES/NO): NO